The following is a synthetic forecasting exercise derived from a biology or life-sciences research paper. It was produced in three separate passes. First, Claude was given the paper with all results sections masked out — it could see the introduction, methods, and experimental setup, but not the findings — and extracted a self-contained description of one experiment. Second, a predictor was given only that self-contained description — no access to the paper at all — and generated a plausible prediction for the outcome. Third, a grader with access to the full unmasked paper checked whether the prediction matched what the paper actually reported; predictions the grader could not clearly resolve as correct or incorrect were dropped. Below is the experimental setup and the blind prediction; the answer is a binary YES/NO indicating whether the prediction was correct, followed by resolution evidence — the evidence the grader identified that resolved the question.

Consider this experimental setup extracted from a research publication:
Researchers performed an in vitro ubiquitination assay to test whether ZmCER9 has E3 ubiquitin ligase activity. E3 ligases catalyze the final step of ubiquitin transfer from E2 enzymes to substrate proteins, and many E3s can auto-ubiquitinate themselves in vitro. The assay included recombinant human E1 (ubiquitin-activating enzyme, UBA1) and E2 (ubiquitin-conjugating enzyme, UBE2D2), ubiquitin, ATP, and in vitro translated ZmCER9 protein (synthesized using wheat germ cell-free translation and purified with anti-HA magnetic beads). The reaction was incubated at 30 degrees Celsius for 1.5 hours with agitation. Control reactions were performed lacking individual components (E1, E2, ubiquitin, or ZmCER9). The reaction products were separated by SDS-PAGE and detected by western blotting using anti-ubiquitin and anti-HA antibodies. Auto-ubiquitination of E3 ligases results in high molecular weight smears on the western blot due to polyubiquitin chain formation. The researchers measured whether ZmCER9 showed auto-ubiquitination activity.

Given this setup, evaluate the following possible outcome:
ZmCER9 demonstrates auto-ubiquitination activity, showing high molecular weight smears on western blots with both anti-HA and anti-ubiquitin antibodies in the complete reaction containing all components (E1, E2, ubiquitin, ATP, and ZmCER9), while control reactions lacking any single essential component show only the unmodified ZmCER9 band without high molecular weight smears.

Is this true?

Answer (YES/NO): NO